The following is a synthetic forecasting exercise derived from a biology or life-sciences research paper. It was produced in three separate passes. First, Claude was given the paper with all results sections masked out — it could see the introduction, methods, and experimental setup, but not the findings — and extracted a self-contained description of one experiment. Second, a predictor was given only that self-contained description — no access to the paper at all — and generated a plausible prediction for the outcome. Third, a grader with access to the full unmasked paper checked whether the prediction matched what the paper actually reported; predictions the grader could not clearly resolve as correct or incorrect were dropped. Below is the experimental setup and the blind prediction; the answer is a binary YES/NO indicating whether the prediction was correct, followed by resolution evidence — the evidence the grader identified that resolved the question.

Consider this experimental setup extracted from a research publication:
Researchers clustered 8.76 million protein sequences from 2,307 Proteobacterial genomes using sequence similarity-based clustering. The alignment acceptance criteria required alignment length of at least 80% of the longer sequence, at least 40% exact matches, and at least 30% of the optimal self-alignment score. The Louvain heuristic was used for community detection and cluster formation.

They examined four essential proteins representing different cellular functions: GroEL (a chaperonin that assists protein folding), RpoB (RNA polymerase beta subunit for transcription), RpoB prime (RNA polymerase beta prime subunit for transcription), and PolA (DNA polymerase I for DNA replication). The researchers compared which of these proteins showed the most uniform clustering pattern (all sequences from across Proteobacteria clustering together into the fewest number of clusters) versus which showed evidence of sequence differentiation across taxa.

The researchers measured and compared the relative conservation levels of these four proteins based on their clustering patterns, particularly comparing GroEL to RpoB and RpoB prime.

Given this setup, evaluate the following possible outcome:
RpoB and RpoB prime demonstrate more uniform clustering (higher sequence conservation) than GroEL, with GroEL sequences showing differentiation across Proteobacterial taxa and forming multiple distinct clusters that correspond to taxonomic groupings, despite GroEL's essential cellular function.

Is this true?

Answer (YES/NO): NO